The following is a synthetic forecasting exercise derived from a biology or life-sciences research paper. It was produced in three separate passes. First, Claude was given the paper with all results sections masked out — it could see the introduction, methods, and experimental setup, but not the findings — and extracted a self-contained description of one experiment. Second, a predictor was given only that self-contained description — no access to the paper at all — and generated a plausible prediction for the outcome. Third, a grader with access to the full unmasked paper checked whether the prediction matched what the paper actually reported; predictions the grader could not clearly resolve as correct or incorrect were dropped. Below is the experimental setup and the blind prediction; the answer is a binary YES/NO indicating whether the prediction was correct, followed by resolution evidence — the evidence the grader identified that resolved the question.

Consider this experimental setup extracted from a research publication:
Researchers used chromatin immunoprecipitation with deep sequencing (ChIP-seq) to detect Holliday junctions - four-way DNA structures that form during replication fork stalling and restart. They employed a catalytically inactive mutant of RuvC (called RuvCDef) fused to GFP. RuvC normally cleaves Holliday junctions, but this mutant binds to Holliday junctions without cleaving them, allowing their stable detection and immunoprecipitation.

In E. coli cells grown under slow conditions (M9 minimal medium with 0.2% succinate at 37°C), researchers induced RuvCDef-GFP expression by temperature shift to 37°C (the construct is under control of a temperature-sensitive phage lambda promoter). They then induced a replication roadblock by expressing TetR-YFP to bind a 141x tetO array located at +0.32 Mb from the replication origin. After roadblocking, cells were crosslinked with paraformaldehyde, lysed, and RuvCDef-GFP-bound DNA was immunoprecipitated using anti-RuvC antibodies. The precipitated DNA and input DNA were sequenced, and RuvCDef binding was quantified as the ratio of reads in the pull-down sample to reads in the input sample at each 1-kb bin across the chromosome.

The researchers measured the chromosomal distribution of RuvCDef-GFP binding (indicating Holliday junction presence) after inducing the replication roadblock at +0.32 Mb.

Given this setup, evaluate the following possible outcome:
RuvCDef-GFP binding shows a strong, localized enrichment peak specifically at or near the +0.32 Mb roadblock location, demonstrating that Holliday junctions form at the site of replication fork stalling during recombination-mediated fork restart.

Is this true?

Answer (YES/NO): YES